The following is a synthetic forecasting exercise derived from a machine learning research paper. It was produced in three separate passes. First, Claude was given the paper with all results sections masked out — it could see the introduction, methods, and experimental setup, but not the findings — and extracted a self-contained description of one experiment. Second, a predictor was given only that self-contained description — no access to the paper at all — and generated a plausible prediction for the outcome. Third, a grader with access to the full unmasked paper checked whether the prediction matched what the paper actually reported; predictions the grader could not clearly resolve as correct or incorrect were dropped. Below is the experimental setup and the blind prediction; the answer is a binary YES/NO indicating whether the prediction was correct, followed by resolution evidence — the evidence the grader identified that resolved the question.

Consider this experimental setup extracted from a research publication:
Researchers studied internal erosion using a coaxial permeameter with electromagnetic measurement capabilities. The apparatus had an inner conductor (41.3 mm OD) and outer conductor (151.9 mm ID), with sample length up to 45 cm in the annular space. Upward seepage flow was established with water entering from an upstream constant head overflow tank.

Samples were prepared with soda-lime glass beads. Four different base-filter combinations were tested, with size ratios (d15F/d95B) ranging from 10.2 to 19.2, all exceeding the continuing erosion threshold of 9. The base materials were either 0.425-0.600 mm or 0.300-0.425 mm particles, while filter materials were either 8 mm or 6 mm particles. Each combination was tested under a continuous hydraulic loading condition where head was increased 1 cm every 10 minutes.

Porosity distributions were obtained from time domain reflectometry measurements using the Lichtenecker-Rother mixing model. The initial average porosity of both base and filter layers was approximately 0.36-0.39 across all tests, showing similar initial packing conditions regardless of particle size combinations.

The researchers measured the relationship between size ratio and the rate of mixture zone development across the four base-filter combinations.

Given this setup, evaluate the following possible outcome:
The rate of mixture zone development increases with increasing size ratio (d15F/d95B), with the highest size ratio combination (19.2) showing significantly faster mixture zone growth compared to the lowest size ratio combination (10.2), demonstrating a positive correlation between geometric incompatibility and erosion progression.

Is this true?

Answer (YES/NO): NO